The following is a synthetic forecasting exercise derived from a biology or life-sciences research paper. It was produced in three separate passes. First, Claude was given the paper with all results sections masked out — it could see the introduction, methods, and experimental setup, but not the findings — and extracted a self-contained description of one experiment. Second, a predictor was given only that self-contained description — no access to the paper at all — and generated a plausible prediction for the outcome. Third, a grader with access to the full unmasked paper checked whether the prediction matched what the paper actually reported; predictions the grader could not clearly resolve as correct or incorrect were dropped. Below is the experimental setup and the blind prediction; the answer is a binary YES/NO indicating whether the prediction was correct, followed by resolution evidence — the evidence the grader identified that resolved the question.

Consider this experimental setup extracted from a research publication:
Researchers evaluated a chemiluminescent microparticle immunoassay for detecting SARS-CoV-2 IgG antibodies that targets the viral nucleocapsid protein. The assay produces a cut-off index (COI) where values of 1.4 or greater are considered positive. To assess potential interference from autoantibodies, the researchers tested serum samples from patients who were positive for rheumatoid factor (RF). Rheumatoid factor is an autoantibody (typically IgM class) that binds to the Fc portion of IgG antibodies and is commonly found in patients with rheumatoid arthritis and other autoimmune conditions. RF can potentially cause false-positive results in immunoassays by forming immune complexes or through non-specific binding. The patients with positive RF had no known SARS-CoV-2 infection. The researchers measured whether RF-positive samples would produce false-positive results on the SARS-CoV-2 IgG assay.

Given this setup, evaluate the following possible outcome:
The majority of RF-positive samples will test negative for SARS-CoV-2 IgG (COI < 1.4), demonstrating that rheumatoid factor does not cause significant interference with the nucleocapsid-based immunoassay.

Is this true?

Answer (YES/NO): YES